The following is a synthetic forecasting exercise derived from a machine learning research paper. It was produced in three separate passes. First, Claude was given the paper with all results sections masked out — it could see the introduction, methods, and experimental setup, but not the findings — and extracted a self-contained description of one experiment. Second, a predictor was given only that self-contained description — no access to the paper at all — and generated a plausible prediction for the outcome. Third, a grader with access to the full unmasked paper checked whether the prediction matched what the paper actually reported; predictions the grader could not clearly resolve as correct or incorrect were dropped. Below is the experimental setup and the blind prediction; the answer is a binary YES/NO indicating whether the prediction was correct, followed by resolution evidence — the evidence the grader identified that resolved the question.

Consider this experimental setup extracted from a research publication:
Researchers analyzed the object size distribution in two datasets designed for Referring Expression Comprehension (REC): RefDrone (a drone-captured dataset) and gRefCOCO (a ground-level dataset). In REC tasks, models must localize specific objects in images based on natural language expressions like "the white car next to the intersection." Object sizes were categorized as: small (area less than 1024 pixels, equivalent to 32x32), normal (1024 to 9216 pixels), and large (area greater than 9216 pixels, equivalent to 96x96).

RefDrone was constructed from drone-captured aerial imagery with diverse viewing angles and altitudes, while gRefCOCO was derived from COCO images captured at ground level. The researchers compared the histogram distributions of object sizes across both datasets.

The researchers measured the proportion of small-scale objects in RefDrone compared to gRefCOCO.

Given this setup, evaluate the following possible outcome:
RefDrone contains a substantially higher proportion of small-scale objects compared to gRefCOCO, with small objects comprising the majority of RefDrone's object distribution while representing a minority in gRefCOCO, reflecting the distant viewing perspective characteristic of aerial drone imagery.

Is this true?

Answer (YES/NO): NO